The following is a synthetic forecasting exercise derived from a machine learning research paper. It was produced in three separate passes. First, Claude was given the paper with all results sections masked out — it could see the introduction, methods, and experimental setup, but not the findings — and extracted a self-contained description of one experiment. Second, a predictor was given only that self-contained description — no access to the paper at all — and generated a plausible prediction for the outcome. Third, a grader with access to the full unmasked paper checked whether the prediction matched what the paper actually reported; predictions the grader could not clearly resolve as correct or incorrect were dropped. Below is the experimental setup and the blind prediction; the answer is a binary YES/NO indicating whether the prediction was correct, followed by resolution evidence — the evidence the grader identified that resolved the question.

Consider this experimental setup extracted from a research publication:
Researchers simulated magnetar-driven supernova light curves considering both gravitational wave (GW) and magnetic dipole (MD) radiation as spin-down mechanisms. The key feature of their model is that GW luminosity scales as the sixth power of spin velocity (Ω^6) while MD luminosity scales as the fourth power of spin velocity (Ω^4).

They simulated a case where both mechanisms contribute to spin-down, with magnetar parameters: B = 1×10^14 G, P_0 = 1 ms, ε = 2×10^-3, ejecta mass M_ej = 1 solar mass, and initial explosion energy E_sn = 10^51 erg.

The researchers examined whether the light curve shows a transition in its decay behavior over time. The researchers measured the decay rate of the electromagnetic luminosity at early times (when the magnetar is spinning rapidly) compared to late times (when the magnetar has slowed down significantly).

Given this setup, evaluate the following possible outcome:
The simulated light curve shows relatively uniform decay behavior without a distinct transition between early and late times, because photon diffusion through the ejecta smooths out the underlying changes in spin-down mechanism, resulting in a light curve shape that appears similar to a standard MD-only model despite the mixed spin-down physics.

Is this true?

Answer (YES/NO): NO